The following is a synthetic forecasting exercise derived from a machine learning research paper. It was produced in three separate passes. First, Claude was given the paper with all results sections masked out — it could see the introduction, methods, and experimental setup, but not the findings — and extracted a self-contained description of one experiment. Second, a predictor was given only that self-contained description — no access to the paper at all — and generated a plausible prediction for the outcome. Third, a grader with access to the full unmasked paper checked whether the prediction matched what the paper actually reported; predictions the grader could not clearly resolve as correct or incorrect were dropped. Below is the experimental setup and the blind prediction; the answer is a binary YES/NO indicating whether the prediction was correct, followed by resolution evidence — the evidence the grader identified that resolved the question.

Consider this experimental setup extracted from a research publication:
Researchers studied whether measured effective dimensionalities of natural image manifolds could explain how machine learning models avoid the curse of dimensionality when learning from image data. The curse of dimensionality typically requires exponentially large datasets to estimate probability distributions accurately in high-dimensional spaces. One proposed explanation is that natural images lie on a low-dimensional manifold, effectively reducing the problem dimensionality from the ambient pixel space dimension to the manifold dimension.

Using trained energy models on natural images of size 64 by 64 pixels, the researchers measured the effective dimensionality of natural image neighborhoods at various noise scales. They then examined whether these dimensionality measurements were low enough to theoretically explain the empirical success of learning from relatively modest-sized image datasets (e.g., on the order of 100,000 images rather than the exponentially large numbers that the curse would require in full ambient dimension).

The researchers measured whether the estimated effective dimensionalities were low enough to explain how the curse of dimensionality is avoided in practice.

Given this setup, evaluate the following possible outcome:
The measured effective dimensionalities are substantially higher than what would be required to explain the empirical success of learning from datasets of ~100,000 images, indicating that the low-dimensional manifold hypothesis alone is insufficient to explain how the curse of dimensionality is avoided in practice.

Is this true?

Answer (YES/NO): YES